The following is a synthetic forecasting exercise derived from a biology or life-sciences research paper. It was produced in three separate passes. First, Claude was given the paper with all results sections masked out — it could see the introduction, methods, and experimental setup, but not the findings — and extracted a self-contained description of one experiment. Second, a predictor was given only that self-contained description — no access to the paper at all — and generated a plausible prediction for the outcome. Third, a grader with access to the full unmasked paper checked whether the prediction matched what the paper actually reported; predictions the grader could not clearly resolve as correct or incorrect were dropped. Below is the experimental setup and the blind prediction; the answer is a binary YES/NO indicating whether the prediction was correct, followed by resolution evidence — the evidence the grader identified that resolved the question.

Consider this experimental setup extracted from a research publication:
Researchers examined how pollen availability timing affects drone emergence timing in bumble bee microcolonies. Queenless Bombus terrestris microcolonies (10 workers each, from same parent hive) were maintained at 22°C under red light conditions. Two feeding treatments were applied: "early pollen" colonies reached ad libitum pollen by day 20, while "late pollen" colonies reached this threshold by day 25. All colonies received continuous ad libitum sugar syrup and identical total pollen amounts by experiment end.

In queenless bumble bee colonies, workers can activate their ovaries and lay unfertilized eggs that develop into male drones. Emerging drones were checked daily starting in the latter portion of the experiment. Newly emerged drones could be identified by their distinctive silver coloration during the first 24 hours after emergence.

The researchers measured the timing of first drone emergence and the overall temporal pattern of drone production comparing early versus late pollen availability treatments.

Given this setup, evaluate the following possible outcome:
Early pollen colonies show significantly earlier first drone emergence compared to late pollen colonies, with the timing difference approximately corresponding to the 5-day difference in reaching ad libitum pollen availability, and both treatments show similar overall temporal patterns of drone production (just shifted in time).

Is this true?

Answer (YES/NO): NO